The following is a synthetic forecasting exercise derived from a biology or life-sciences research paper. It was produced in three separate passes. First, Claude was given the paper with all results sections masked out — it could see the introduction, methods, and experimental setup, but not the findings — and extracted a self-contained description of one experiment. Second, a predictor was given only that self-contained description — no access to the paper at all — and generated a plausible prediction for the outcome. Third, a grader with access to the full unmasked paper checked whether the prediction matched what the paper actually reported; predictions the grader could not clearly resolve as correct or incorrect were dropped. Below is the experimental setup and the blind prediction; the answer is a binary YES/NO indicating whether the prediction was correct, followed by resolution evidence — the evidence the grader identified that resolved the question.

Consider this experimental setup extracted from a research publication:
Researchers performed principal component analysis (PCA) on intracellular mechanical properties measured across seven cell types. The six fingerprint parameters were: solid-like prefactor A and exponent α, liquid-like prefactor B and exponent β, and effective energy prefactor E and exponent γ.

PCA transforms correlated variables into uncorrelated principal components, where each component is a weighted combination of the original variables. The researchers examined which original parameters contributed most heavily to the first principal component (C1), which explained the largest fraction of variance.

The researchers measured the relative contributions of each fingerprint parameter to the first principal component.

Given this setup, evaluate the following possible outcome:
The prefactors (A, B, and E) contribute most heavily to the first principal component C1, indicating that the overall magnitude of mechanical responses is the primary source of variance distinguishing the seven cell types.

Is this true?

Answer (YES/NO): NO